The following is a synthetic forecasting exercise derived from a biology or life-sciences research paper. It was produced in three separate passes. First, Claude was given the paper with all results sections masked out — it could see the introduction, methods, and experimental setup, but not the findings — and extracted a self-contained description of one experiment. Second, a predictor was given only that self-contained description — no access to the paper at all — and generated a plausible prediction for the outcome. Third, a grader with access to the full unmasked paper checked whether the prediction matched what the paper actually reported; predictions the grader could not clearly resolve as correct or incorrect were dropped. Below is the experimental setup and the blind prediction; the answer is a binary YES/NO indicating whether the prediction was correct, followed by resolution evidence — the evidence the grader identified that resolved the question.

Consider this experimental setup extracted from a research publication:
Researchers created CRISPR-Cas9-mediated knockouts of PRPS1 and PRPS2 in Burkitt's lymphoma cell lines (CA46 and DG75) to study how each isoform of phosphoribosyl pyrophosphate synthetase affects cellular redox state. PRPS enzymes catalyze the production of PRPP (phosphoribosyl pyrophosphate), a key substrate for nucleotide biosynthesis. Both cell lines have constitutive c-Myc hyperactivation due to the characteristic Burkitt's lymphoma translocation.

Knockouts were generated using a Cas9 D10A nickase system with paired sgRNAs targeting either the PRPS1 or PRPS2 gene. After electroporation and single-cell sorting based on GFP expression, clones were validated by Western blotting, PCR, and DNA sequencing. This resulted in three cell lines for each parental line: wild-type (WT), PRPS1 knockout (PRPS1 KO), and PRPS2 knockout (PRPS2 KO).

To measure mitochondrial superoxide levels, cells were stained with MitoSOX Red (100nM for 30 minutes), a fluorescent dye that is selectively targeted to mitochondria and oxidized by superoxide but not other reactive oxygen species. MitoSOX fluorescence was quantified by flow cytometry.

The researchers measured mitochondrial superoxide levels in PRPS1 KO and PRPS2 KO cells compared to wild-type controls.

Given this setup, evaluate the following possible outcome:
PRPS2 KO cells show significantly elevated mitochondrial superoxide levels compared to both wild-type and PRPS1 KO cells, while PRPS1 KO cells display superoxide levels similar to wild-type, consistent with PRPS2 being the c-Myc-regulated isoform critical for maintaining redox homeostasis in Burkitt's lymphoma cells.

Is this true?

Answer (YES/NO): NO